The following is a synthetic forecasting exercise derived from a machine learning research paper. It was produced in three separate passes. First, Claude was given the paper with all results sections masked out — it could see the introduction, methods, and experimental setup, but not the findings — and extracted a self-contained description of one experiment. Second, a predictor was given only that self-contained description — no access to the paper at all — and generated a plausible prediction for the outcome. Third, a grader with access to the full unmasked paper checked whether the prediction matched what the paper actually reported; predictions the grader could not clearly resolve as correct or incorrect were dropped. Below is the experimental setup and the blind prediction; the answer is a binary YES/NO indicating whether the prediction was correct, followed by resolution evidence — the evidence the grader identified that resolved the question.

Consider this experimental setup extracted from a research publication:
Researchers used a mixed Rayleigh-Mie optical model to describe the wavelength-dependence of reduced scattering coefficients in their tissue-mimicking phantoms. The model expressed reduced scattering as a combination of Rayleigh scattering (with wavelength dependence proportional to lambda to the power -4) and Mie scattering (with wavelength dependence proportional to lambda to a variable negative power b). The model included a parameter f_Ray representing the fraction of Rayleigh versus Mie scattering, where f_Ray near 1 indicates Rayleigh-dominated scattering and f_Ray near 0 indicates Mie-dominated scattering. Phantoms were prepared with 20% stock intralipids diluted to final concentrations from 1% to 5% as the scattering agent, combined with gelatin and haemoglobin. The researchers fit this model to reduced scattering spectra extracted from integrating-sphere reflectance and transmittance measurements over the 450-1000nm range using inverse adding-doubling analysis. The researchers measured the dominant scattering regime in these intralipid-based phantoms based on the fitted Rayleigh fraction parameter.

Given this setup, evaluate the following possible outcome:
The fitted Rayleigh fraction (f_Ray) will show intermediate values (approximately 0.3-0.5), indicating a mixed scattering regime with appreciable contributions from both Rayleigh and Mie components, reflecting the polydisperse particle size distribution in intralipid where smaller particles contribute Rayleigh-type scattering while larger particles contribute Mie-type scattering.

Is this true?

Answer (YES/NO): NO